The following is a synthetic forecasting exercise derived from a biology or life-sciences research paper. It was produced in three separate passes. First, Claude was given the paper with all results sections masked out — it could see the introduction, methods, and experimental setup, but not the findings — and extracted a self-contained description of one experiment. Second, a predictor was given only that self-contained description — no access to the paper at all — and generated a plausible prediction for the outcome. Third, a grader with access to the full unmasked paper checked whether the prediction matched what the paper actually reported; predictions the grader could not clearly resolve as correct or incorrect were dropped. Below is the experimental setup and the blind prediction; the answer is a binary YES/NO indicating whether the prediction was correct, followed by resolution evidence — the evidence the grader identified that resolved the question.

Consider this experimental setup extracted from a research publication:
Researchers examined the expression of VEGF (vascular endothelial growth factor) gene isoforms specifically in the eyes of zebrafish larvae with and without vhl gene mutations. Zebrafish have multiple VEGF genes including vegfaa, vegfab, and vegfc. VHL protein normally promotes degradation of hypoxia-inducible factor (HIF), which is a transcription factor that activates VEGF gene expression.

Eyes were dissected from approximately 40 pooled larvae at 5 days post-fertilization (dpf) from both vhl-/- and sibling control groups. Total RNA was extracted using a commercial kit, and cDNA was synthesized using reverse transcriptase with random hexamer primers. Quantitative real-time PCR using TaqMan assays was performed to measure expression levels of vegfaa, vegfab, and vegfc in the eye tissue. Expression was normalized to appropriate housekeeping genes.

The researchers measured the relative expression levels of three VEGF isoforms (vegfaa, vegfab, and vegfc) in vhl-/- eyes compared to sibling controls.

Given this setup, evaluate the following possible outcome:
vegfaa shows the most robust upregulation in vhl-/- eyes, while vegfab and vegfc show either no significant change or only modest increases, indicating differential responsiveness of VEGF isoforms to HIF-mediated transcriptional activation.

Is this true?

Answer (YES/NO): NO